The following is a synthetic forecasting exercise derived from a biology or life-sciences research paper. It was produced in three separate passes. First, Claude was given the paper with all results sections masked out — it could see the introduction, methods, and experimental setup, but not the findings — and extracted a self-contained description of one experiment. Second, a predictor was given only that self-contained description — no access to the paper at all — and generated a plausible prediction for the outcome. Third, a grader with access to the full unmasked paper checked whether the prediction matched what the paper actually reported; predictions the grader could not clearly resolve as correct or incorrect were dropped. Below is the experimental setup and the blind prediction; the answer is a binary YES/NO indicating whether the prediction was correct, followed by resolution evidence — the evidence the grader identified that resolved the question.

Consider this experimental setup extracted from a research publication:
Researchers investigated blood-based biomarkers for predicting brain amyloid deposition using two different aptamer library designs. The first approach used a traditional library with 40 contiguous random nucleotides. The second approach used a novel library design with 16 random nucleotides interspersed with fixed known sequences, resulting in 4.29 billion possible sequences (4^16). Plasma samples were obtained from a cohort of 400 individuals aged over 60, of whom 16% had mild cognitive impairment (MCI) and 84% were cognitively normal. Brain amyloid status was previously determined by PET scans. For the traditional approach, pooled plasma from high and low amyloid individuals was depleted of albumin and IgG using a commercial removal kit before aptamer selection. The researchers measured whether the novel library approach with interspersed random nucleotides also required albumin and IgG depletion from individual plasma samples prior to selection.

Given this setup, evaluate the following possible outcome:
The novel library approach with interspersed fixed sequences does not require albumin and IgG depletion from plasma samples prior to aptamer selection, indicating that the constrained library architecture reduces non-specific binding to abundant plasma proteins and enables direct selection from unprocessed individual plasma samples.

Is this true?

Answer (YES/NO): YES